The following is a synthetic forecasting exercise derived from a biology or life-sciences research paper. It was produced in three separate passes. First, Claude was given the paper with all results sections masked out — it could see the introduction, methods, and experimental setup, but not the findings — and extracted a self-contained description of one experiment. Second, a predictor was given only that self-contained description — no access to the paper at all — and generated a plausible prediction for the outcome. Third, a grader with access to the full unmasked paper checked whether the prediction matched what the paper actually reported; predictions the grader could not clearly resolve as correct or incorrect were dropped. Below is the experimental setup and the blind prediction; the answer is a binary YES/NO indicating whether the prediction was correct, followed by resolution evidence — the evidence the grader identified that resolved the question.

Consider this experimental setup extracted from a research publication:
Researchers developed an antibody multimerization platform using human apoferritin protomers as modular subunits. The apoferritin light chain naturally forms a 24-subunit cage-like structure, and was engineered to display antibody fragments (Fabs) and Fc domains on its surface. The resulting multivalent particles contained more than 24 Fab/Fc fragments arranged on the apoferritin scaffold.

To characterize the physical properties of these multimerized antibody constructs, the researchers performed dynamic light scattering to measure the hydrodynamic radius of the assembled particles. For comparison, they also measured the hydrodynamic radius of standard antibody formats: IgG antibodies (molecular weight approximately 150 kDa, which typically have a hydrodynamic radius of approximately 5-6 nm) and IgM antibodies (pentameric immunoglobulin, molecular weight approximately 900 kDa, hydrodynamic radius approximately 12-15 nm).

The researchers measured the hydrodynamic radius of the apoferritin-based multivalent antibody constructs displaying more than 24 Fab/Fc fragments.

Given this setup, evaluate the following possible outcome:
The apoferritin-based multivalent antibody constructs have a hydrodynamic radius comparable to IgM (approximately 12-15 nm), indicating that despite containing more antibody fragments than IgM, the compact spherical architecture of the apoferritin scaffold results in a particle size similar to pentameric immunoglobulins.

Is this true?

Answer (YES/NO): NO